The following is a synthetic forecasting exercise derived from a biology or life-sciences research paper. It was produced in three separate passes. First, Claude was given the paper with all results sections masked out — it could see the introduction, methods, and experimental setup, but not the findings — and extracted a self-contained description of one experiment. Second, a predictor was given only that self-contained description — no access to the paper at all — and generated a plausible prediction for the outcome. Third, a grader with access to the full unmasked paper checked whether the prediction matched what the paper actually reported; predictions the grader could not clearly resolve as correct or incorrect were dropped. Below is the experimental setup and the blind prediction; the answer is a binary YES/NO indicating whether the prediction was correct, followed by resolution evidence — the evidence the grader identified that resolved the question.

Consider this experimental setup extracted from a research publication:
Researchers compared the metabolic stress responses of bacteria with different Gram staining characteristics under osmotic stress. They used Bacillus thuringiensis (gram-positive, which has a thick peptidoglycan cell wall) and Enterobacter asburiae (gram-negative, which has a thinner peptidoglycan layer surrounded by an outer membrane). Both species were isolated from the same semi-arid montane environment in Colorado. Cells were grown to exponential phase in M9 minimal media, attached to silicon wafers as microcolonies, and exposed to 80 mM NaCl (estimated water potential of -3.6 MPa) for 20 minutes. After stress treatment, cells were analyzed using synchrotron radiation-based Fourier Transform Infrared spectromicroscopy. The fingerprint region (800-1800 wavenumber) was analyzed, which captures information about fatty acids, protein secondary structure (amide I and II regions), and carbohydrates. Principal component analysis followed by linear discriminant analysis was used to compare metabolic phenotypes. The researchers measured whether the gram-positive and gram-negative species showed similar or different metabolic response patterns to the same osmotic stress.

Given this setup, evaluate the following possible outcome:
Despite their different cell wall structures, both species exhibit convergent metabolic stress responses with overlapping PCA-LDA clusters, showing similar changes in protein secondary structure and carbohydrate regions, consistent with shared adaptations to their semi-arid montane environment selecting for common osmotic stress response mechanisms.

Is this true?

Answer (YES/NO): NO